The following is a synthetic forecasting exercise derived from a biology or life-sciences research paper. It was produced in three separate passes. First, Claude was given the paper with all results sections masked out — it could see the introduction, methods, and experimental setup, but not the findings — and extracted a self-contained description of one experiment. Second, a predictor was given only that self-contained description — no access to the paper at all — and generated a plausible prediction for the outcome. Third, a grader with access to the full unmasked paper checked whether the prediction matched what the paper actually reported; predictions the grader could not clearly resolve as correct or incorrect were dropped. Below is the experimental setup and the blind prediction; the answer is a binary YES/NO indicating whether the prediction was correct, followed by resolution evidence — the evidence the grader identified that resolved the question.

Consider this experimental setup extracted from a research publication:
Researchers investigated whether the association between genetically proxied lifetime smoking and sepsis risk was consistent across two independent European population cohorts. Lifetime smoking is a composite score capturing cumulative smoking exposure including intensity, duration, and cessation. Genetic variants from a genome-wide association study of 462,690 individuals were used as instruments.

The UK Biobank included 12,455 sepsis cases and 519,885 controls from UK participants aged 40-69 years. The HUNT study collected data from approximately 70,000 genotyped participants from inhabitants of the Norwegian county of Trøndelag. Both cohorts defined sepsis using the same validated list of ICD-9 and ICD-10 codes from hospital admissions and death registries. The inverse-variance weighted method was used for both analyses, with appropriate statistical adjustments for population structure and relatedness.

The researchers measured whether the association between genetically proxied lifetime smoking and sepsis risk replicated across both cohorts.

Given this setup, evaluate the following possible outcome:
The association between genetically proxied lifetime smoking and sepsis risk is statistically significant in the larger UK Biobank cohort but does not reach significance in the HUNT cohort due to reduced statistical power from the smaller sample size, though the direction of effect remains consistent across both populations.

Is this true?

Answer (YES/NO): NO